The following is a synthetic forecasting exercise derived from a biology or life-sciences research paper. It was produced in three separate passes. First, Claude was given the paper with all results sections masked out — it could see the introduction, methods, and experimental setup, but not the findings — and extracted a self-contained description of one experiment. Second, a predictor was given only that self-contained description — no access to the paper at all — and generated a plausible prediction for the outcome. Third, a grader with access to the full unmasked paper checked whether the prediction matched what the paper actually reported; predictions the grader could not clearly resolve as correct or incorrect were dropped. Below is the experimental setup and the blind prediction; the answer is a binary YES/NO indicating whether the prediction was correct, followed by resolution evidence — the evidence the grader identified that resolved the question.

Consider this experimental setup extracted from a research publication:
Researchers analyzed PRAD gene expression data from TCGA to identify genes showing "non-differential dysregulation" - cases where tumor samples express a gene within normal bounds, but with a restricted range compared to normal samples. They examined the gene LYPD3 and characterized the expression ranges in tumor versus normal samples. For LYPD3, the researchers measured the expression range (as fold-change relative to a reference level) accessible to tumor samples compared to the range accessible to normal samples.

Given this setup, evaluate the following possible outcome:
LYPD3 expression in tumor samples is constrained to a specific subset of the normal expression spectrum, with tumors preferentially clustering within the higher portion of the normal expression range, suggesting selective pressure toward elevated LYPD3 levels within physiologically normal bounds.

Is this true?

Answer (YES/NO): NO